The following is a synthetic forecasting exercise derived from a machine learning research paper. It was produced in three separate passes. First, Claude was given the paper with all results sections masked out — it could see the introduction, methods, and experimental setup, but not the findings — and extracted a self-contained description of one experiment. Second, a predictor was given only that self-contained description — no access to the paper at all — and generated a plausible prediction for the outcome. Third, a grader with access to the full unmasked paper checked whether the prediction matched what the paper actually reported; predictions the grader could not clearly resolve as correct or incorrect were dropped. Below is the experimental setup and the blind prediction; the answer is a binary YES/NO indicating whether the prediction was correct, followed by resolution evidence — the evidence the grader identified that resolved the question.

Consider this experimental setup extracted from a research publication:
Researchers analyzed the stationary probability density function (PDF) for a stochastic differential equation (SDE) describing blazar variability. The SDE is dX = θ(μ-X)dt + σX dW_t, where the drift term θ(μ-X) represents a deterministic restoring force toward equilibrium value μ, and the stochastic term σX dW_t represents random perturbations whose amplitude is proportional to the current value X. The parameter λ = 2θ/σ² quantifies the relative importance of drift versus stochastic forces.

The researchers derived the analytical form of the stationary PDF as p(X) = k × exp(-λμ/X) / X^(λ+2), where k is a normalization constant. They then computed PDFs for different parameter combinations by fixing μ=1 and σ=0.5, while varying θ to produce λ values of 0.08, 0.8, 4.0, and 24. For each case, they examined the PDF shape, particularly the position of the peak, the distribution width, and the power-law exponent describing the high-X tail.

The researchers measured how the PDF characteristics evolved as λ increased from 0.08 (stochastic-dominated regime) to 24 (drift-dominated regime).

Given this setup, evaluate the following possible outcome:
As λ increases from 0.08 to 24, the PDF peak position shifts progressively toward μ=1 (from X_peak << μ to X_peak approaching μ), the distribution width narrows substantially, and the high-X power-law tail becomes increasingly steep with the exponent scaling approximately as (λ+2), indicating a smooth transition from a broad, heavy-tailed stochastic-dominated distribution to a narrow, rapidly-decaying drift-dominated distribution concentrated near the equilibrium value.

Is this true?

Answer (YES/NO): YES